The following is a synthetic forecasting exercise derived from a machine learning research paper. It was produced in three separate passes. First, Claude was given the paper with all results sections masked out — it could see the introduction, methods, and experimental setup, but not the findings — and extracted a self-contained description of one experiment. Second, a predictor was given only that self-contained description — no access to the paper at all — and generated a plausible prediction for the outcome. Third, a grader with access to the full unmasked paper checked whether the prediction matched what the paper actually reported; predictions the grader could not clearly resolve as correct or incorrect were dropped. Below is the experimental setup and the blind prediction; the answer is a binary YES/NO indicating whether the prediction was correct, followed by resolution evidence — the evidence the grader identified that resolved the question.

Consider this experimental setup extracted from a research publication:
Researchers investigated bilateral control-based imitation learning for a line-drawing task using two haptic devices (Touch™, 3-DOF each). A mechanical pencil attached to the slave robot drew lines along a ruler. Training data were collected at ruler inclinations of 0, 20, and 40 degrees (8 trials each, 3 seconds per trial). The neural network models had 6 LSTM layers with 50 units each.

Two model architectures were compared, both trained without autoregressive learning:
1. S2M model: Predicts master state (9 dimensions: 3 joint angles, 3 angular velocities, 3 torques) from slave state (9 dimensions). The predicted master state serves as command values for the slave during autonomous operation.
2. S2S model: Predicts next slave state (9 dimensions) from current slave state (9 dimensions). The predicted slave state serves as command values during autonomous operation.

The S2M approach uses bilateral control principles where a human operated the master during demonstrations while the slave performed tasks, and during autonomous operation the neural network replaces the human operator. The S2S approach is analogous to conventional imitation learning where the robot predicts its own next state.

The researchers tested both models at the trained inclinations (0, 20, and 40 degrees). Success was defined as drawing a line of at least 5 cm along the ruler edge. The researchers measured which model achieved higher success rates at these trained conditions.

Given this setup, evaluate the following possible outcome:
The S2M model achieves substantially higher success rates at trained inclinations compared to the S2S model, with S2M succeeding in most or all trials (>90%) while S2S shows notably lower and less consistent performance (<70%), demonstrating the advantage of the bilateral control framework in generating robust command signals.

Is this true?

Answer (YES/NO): NO